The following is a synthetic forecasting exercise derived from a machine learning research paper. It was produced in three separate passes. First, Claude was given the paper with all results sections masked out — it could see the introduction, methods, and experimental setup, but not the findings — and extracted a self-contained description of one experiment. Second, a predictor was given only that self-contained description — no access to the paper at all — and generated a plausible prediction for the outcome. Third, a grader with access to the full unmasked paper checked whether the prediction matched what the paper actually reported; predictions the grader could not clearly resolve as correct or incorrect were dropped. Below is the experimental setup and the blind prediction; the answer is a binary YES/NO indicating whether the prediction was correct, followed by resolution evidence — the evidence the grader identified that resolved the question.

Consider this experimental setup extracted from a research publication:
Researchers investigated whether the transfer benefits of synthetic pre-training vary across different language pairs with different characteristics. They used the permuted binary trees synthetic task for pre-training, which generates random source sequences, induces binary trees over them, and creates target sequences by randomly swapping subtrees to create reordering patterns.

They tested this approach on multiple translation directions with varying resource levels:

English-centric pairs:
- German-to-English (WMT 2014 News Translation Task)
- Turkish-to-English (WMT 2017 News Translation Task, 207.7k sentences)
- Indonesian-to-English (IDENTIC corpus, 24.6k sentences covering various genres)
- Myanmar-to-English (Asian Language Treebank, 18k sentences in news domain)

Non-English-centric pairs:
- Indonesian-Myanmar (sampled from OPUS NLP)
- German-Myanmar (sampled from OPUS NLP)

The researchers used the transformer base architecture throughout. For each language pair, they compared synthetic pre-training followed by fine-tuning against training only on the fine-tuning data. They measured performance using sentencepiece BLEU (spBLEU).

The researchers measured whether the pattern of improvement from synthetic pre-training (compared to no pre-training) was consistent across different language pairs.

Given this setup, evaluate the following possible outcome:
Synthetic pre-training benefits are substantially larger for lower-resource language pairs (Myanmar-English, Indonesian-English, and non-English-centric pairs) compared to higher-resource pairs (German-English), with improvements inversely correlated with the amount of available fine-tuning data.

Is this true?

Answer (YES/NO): NO